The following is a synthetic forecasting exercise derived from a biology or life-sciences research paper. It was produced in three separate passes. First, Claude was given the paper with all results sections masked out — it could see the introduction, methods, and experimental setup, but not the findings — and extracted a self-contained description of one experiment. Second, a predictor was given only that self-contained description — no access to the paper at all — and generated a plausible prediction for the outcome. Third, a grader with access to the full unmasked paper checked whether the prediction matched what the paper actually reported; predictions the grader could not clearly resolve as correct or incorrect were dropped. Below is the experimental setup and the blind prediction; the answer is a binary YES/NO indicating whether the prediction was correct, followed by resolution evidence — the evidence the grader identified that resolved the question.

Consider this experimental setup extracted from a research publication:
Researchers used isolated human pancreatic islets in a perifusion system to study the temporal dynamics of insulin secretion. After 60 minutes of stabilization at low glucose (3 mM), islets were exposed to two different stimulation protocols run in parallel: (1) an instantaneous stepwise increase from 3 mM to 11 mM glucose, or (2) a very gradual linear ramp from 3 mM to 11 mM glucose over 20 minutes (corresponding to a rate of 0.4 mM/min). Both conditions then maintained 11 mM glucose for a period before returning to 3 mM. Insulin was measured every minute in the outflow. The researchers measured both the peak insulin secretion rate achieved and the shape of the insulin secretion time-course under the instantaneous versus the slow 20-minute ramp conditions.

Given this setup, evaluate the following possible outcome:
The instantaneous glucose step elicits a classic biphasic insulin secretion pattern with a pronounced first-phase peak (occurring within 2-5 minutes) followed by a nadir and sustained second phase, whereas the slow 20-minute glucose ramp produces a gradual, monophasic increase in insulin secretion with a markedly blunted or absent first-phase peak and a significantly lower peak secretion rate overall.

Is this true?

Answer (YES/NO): YES